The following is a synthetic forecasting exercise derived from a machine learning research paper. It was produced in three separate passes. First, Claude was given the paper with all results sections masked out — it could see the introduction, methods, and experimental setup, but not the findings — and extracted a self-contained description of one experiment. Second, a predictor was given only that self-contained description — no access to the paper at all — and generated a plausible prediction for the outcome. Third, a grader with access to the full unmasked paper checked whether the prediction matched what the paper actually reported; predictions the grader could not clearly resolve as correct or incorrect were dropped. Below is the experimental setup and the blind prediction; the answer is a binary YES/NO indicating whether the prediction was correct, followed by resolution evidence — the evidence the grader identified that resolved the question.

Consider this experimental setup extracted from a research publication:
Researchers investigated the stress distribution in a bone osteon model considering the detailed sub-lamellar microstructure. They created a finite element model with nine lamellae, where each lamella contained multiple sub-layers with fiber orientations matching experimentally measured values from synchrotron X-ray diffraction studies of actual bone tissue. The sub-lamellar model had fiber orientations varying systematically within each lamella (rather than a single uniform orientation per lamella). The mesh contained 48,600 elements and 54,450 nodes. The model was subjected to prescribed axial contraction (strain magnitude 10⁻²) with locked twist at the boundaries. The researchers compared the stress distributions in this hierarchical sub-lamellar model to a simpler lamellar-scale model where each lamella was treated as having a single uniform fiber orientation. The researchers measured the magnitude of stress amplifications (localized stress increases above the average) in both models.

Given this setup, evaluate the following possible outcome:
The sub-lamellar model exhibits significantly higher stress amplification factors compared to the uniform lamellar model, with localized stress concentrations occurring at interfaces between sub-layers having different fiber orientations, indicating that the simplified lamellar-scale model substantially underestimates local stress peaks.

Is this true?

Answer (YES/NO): YES